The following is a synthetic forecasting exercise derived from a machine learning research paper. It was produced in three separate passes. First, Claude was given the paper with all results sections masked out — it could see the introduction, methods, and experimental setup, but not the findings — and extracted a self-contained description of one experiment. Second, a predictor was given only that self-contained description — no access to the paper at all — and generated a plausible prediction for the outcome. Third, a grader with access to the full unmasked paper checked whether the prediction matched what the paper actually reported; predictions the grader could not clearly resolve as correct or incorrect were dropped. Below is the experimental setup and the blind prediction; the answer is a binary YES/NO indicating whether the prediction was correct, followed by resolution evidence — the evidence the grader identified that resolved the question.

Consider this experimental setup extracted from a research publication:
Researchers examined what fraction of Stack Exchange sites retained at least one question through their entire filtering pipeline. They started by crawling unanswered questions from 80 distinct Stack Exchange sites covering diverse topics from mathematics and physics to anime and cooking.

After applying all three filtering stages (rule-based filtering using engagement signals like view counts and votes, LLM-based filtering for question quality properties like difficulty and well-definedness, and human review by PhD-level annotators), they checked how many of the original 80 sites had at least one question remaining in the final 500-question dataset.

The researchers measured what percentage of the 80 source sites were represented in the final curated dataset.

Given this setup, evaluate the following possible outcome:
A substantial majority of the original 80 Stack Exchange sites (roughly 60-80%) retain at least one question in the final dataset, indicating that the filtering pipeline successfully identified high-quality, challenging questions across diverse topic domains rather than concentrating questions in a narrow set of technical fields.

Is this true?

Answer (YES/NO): NO